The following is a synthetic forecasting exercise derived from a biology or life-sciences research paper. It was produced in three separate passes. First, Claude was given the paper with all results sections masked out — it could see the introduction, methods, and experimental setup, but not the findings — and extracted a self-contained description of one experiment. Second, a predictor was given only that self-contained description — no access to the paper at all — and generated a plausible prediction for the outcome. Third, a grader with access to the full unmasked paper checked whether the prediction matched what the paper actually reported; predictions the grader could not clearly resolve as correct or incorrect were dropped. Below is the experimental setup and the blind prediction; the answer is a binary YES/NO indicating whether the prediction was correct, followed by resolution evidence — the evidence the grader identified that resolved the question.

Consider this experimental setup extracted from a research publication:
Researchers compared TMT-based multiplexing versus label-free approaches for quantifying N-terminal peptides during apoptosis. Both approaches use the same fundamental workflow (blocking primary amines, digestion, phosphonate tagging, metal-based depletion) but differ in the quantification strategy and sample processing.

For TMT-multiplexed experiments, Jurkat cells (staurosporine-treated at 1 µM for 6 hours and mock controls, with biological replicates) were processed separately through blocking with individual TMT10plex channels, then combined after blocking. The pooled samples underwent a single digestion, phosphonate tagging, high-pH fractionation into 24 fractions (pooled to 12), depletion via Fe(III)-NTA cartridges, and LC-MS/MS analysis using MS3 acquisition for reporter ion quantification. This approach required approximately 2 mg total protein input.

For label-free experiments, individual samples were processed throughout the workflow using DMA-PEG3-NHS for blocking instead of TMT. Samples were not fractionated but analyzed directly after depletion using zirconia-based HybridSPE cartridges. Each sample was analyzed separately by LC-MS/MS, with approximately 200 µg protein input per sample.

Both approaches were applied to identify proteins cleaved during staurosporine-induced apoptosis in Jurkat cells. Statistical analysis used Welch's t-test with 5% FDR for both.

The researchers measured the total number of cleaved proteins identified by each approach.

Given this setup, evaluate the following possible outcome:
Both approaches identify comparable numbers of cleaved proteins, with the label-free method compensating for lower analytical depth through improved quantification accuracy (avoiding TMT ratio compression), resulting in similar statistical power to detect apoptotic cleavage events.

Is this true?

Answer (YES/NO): NO